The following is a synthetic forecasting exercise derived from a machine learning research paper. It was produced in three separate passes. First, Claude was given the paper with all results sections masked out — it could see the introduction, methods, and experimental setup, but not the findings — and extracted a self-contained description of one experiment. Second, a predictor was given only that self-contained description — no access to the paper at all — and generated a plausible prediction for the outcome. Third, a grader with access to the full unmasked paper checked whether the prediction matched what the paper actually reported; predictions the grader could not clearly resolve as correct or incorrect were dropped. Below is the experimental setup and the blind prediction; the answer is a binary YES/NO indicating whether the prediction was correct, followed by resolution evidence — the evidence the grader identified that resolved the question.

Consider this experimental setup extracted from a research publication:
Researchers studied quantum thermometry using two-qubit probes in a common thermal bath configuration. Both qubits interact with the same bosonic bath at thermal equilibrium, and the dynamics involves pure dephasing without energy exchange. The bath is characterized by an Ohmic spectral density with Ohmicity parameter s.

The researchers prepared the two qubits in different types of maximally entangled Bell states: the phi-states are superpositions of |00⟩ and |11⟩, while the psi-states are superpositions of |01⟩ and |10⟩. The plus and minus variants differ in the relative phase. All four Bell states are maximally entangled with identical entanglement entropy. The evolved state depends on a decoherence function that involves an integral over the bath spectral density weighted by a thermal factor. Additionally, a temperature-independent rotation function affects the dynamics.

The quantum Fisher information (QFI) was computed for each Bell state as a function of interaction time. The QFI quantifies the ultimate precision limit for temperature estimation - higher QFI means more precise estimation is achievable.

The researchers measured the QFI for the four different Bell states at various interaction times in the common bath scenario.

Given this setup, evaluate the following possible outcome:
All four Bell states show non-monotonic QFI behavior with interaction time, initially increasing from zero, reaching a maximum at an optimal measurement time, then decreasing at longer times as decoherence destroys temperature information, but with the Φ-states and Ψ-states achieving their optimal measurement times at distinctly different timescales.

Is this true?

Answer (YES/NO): NO